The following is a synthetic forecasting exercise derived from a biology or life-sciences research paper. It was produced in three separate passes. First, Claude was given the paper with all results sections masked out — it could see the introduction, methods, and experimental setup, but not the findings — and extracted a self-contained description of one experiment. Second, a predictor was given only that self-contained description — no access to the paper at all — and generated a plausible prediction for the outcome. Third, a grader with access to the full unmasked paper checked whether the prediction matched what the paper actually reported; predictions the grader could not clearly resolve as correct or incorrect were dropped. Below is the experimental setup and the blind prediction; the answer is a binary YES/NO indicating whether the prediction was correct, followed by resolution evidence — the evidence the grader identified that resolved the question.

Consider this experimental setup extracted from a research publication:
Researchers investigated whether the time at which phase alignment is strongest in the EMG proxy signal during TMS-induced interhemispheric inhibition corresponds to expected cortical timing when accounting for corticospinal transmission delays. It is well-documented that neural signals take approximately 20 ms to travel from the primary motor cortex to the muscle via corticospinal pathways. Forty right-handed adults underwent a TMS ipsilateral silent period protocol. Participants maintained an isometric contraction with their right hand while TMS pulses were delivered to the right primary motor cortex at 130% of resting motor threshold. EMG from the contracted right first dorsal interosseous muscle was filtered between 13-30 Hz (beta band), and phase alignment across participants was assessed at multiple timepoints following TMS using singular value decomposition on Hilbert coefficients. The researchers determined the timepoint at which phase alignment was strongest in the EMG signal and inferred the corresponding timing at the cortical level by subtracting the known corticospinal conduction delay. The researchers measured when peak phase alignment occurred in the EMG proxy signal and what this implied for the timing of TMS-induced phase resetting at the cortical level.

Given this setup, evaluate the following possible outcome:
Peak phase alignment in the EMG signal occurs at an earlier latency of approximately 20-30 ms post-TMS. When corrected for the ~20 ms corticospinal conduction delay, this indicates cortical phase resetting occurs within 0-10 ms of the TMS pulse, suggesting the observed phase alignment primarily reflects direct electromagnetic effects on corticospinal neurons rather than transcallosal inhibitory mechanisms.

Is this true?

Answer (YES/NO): NO